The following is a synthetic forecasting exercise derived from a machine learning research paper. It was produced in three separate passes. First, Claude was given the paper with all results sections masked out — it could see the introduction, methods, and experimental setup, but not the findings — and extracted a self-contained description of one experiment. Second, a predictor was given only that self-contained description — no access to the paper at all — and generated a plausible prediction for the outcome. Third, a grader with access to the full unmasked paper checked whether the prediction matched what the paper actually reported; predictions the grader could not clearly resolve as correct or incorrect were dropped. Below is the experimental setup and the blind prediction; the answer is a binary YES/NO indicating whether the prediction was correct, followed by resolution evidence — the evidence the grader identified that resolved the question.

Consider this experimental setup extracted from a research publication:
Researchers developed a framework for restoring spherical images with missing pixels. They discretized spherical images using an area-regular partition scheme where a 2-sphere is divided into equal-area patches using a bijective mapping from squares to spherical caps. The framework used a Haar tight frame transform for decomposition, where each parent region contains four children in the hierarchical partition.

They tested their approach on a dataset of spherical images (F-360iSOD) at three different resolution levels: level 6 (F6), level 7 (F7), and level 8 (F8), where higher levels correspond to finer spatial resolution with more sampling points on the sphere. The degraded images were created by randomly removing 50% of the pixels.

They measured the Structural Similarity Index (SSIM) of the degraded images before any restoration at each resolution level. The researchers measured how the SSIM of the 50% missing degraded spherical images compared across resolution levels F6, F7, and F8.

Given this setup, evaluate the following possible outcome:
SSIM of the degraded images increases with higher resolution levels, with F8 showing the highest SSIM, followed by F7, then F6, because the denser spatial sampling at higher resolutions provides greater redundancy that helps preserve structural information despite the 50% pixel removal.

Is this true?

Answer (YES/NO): NO